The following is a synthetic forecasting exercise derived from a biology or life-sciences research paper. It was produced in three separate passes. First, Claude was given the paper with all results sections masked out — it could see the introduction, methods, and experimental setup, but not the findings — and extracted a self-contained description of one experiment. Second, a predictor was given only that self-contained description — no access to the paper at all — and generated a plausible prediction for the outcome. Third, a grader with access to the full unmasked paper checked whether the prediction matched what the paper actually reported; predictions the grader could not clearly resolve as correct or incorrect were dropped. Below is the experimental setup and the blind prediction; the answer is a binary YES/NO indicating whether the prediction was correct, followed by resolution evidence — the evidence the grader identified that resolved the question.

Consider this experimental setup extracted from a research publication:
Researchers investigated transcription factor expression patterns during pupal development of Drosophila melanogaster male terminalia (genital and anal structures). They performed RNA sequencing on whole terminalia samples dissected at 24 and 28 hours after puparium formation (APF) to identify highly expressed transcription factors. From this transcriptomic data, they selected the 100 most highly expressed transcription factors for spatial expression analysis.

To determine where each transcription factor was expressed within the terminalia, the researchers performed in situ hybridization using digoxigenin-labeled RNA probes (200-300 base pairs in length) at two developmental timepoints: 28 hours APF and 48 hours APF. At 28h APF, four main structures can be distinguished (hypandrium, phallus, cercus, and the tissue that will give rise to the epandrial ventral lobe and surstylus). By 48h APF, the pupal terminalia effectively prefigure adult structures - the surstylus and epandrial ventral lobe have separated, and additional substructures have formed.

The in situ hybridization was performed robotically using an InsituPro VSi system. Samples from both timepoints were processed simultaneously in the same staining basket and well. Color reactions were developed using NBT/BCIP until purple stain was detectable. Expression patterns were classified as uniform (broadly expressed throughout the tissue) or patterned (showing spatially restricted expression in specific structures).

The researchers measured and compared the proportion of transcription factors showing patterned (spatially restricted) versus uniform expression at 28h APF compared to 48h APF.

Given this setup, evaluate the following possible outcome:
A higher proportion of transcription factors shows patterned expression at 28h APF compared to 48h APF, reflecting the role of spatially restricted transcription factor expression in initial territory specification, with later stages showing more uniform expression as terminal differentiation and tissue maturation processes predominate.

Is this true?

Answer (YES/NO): NO